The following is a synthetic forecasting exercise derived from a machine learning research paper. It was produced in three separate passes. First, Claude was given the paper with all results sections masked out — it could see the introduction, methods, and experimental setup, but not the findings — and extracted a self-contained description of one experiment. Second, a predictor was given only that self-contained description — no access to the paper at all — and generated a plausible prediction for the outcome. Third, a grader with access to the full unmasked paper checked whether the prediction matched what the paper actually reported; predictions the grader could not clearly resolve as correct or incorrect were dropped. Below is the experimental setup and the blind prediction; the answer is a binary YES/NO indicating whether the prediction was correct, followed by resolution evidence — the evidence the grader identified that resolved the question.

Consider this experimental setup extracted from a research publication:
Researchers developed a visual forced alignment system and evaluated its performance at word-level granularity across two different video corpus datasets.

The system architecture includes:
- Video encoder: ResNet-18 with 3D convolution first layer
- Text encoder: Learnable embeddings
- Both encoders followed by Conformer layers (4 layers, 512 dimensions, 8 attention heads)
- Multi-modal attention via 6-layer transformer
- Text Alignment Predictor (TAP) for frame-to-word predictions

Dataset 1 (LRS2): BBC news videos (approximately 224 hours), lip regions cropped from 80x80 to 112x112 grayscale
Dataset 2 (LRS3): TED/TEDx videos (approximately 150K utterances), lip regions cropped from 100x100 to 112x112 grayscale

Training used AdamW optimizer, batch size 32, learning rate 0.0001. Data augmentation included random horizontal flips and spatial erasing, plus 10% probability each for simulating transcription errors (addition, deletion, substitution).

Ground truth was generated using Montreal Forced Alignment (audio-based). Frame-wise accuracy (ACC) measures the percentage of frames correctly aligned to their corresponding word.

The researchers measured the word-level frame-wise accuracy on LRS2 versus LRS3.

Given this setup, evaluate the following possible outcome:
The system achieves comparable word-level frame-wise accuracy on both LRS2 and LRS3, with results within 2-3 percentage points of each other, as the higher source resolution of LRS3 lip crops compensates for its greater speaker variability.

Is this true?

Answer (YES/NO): NO